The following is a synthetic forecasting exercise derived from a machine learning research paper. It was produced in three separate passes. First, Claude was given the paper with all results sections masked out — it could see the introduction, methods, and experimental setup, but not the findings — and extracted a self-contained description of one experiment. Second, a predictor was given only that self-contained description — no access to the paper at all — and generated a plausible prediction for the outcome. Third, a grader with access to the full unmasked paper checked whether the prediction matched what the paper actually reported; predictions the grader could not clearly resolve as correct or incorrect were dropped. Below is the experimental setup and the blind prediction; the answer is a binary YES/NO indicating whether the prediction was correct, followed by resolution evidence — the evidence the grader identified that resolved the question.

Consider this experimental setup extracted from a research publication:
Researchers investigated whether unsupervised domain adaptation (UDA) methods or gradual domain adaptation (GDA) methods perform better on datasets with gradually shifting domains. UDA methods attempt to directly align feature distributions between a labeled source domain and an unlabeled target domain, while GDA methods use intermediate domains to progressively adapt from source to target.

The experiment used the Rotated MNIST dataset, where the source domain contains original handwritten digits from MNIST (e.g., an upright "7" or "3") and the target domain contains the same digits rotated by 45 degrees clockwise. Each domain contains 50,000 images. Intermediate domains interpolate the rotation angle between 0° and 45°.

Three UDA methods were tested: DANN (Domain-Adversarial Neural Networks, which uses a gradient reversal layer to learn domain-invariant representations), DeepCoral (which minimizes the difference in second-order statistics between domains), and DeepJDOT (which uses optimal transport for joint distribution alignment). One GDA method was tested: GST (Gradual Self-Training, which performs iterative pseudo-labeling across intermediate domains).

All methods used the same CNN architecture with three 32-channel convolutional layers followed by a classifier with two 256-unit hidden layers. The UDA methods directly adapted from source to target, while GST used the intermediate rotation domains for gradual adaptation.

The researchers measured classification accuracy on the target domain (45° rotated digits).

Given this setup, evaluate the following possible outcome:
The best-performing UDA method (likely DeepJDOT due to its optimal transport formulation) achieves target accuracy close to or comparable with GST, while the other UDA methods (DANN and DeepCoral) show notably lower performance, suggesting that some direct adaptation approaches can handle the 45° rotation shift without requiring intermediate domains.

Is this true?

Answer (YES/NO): NO